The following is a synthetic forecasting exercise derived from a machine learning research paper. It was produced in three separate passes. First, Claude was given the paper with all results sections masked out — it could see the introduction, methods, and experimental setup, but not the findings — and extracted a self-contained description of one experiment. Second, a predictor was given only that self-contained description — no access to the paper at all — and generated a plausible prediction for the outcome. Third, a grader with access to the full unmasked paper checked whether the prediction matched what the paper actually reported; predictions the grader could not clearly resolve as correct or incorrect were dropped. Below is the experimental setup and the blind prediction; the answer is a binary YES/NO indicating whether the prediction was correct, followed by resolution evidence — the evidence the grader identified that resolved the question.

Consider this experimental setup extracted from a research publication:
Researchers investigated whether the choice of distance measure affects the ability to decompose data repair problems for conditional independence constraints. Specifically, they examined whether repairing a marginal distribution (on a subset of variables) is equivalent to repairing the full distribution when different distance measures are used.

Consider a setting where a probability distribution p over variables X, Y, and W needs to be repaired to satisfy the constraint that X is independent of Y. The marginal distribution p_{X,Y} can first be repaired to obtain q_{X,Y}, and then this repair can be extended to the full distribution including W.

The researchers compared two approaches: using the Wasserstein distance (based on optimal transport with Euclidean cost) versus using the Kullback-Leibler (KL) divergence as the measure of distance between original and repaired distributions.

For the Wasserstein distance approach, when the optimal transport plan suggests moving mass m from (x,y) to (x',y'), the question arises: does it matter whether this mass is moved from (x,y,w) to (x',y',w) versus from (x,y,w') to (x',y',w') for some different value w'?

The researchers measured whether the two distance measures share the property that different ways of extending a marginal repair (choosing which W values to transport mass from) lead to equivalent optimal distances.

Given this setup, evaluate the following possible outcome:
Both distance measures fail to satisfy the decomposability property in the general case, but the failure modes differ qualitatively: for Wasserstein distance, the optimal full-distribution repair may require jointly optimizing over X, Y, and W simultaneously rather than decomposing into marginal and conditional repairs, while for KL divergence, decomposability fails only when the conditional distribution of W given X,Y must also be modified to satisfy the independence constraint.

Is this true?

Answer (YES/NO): NO